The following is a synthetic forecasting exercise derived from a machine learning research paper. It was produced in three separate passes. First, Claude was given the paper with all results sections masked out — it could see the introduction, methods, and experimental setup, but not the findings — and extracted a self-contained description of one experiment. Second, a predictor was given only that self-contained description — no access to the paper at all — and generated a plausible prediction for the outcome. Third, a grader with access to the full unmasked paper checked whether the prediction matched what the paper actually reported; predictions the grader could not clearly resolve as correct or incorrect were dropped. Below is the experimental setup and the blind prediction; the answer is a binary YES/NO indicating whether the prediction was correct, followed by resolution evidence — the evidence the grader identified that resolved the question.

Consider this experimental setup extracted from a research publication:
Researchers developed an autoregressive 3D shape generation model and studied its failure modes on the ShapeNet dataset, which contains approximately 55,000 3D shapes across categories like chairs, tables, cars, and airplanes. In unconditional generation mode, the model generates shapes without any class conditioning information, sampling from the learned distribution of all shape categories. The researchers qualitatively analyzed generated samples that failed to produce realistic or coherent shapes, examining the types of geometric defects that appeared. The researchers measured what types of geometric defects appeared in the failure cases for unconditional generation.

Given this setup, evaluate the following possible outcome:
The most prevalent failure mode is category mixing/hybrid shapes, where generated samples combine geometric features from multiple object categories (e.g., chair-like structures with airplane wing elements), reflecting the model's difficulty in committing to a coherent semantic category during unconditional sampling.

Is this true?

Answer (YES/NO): NO